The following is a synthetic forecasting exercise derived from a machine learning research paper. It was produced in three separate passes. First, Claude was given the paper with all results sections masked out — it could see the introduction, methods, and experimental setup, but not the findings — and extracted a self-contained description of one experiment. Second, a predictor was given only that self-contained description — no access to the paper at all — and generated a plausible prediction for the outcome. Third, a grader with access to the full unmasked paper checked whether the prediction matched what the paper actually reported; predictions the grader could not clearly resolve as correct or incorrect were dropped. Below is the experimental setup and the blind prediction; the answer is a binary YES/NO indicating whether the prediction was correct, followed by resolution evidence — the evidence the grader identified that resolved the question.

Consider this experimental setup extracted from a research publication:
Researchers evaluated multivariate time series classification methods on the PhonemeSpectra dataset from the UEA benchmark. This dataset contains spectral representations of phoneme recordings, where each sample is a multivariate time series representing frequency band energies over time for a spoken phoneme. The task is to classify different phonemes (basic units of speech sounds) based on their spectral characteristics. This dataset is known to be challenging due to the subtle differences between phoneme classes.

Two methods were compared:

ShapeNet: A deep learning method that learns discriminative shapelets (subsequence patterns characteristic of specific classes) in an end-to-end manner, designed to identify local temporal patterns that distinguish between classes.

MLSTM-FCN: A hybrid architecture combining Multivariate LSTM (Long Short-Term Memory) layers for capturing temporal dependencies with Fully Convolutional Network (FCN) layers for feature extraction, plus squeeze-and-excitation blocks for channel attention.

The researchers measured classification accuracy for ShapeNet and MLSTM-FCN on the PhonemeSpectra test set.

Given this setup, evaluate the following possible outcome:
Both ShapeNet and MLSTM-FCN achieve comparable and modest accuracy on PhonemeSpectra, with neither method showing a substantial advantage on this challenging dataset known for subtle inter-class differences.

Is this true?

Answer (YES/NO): NO